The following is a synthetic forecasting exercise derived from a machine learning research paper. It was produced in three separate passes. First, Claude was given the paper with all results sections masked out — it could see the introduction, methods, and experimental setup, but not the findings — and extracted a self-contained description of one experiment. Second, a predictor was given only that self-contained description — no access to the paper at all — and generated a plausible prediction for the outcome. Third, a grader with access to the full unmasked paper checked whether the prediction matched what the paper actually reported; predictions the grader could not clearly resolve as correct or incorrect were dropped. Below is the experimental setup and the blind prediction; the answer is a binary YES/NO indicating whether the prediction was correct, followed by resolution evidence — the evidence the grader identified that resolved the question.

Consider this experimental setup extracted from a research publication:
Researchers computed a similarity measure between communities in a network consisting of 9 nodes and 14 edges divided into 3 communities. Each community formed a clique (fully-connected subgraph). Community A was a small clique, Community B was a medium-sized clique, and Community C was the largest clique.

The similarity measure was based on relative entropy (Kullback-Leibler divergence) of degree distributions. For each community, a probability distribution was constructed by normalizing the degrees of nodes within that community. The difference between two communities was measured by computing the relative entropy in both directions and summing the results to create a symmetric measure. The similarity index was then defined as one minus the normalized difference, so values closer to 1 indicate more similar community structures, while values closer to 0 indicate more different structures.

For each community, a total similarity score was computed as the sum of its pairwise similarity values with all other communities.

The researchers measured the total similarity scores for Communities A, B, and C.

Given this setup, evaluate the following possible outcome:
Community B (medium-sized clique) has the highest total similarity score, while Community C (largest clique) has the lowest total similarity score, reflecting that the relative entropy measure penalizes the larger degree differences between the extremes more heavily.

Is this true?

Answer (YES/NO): NO